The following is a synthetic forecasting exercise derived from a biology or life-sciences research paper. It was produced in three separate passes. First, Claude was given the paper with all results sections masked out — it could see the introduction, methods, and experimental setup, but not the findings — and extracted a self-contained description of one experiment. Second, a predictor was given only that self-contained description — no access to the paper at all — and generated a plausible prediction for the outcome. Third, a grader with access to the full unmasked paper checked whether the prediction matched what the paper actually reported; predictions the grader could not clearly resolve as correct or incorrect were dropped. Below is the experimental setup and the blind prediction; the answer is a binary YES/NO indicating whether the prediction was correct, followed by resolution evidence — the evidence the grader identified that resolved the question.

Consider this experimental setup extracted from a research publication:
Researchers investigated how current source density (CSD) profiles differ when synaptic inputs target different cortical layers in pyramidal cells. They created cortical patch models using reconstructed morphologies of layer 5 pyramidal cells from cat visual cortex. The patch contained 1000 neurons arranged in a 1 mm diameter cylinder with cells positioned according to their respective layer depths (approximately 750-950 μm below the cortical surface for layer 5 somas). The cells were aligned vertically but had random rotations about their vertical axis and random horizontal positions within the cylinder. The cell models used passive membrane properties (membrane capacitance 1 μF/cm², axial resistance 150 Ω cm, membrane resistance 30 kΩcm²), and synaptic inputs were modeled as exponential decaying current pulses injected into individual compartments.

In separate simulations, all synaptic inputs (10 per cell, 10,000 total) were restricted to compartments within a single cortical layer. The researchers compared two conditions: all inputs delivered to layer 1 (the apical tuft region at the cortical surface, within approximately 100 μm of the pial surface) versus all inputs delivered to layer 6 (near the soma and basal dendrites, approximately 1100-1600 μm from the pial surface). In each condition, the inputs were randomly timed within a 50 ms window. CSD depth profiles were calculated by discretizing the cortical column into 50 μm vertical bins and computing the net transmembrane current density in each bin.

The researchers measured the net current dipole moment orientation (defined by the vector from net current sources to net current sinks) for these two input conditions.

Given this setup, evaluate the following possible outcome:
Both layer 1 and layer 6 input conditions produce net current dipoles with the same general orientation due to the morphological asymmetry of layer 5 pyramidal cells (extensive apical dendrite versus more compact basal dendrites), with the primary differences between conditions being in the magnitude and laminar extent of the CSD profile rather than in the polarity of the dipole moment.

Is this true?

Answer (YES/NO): NO